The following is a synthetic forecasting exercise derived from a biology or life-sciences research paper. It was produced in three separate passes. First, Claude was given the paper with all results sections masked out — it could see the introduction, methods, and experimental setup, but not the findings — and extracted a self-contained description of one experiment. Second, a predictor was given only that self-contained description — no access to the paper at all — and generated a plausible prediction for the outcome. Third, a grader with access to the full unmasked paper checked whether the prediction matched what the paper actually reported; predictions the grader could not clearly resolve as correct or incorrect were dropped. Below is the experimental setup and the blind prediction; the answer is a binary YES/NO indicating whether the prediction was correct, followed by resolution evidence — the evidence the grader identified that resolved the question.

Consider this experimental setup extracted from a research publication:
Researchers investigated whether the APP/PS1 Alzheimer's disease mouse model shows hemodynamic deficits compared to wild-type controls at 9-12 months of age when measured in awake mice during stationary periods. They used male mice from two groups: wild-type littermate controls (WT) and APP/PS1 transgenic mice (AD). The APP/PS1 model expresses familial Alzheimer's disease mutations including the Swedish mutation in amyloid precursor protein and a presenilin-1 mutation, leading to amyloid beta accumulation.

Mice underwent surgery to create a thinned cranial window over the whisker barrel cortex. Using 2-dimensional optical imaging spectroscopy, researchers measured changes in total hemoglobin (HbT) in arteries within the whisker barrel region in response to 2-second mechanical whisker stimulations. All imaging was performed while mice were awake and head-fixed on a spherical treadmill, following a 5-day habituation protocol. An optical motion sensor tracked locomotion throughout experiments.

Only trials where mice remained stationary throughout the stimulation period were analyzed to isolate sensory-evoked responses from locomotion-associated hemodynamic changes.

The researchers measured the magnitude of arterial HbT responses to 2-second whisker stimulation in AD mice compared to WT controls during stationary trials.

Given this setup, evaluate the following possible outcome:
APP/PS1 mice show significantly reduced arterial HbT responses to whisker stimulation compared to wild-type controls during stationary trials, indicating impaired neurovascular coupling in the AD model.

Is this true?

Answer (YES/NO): NO